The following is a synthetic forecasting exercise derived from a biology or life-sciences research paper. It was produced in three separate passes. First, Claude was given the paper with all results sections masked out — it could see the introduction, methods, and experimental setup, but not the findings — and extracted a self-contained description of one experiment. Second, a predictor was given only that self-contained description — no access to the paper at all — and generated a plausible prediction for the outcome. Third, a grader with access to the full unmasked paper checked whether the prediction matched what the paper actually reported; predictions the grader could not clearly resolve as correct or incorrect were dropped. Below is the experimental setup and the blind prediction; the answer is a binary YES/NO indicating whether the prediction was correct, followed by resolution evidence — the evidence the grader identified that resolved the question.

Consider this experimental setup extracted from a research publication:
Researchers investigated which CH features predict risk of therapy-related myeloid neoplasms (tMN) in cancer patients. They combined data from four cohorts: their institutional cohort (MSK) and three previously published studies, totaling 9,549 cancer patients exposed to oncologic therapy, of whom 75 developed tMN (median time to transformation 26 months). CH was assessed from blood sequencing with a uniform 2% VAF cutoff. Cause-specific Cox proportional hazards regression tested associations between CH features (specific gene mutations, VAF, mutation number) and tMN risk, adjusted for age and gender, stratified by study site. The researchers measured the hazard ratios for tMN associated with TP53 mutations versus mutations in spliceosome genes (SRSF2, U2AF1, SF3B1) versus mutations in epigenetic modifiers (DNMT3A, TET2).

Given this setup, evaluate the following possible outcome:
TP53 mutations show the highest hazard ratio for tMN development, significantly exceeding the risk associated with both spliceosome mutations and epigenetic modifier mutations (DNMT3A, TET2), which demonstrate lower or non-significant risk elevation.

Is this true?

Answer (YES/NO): NO